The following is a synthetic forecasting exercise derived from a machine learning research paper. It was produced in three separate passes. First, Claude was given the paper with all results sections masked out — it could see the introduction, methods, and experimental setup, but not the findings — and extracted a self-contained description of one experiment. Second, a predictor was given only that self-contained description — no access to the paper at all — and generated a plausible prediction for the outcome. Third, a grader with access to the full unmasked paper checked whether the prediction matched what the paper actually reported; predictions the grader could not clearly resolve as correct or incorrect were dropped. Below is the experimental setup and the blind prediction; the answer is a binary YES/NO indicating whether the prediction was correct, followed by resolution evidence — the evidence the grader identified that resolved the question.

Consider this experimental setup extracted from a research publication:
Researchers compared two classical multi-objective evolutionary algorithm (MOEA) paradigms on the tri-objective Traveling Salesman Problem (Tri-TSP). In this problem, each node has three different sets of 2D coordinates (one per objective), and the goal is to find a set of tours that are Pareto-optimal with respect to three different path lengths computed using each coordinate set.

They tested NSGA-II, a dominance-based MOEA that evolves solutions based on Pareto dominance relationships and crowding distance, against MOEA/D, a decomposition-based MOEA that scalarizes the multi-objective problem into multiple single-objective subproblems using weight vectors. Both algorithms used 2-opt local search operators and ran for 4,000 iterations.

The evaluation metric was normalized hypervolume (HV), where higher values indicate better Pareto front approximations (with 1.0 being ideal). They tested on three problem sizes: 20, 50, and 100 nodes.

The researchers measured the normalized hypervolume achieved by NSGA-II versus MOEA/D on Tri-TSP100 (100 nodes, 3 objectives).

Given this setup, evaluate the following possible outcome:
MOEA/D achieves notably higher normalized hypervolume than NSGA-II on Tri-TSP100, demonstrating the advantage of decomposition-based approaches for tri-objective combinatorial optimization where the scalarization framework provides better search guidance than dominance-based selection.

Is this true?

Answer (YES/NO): YES